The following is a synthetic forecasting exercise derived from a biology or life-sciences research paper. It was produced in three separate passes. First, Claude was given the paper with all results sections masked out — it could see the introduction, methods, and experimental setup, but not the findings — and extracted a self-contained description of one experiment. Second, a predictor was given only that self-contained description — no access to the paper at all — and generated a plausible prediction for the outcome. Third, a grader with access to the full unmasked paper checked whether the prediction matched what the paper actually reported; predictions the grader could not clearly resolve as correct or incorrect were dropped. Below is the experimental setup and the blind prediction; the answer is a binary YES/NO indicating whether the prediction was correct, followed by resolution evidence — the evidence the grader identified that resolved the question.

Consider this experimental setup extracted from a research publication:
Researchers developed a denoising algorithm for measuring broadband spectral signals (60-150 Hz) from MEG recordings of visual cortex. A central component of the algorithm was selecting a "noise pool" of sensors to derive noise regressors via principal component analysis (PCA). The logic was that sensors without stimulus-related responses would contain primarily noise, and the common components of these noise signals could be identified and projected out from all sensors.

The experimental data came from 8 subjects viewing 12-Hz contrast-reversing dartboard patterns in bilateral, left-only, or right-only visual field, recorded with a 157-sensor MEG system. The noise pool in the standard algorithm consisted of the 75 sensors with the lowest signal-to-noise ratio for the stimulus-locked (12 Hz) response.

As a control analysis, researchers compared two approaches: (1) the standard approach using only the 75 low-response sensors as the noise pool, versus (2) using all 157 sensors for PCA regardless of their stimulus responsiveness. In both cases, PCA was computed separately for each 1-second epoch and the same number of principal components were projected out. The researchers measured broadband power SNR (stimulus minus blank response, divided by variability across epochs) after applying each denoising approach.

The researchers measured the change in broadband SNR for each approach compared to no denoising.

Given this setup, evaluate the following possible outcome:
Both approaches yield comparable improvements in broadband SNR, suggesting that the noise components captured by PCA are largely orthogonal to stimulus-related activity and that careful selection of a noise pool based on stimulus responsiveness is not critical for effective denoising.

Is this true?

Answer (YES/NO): NO